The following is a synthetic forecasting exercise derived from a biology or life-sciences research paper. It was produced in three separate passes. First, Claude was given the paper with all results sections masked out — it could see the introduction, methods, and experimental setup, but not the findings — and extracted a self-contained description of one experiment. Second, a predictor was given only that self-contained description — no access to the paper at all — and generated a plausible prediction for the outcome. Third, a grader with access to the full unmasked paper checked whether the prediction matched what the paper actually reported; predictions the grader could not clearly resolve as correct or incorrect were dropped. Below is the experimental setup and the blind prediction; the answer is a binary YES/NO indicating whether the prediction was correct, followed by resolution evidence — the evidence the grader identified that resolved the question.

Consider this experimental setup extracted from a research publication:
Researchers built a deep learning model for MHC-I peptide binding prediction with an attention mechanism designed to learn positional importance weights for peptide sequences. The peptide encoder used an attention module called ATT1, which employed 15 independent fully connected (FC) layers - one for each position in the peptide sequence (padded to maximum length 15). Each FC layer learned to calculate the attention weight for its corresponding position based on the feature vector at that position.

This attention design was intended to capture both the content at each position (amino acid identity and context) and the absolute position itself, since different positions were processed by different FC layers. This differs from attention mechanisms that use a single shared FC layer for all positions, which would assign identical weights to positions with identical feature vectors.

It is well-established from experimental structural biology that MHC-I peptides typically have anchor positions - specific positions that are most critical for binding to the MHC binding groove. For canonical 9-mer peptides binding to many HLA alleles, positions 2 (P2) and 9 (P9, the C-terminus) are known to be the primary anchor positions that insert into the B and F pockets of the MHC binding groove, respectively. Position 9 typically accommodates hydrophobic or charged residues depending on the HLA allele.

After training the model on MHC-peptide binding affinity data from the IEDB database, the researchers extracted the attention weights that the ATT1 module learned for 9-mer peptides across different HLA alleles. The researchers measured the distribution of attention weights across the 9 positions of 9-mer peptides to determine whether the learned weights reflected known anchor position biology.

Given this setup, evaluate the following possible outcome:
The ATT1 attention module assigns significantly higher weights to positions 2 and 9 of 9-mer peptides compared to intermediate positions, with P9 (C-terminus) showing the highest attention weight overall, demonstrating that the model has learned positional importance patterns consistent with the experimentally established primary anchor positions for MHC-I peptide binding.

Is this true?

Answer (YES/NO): NO